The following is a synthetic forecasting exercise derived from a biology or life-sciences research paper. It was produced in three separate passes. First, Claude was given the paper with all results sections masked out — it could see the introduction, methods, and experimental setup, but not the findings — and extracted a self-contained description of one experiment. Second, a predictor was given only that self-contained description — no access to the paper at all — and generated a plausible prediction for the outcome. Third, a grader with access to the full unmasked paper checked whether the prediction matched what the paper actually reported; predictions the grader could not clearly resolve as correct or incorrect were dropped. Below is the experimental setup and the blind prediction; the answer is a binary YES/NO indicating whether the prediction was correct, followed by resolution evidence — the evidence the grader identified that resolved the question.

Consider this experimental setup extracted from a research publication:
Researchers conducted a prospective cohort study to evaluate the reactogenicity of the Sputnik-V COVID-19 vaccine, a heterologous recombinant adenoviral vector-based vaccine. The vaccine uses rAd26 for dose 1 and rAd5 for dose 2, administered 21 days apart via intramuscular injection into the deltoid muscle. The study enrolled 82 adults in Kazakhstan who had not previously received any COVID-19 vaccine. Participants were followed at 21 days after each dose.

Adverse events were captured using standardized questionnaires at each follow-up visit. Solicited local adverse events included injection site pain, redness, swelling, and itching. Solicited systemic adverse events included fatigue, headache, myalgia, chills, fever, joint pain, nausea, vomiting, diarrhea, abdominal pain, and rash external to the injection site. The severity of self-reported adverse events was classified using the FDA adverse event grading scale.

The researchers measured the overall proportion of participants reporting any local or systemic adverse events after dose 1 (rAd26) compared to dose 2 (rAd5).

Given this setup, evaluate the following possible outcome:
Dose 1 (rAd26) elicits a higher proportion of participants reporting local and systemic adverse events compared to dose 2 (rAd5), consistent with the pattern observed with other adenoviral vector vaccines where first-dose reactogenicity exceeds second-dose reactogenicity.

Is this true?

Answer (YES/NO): YES